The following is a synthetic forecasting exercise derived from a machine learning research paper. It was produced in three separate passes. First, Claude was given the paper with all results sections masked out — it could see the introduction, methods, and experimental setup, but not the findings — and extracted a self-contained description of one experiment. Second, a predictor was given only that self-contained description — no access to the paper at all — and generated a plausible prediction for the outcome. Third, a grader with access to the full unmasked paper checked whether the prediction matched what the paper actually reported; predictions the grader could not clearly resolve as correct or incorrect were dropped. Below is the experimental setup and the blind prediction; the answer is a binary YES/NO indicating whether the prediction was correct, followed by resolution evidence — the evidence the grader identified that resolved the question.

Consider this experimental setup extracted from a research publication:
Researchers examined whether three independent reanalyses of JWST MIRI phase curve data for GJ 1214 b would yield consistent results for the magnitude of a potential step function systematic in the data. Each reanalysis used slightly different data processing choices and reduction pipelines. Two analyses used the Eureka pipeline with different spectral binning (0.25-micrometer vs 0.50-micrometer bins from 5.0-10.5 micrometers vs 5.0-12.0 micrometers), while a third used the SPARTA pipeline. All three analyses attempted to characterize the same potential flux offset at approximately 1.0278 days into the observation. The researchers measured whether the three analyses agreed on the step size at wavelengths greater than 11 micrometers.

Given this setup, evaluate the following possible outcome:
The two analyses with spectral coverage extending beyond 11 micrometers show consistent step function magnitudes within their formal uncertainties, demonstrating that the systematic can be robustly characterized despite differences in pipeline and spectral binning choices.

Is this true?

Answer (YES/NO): NO